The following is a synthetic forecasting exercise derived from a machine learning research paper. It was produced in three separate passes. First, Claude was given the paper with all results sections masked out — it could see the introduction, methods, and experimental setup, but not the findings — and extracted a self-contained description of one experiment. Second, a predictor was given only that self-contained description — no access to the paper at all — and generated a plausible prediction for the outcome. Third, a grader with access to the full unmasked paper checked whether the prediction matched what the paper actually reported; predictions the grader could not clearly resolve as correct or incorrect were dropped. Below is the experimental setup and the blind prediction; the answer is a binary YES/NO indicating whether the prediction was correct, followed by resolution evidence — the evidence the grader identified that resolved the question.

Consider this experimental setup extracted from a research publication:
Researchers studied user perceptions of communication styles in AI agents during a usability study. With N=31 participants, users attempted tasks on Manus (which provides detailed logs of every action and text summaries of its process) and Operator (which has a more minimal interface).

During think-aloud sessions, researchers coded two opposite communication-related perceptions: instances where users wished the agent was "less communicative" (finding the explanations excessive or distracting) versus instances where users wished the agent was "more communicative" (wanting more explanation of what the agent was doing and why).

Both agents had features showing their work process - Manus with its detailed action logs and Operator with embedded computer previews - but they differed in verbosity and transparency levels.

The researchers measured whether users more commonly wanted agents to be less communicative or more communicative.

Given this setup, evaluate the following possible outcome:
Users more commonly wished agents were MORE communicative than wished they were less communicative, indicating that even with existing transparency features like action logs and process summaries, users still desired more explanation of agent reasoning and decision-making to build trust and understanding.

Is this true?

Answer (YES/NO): NO